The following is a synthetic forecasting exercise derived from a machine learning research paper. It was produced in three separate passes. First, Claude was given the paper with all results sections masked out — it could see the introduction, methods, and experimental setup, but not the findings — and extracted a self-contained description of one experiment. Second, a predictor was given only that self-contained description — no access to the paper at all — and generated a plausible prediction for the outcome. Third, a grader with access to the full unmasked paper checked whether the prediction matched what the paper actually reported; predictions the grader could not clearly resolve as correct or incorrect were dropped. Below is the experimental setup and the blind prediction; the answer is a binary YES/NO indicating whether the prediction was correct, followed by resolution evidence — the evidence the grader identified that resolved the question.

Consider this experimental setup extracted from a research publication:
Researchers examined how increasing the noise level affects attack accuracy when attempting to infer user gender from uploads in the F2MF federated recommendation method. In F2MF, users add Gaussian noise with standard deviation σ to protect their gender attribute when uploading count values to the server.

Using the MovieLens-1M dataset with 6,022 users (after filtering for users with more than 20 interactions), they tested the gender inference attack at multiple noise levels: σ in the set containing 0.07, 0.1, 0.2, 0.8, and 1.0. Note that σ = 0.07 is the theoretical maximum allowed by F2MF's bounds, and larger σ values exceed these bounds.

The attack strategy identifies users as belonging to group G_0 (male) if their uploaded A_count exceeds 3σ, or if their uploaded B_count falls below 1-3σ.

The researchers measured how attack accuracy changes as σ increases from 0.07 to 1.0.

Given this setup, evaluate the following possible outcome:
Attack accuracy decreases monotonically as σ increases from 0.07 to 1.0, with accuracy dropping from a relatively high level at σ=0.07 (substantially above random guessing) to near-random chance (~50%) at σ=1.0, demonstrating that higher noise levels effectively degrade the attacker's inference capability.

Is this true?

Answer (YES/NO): NO